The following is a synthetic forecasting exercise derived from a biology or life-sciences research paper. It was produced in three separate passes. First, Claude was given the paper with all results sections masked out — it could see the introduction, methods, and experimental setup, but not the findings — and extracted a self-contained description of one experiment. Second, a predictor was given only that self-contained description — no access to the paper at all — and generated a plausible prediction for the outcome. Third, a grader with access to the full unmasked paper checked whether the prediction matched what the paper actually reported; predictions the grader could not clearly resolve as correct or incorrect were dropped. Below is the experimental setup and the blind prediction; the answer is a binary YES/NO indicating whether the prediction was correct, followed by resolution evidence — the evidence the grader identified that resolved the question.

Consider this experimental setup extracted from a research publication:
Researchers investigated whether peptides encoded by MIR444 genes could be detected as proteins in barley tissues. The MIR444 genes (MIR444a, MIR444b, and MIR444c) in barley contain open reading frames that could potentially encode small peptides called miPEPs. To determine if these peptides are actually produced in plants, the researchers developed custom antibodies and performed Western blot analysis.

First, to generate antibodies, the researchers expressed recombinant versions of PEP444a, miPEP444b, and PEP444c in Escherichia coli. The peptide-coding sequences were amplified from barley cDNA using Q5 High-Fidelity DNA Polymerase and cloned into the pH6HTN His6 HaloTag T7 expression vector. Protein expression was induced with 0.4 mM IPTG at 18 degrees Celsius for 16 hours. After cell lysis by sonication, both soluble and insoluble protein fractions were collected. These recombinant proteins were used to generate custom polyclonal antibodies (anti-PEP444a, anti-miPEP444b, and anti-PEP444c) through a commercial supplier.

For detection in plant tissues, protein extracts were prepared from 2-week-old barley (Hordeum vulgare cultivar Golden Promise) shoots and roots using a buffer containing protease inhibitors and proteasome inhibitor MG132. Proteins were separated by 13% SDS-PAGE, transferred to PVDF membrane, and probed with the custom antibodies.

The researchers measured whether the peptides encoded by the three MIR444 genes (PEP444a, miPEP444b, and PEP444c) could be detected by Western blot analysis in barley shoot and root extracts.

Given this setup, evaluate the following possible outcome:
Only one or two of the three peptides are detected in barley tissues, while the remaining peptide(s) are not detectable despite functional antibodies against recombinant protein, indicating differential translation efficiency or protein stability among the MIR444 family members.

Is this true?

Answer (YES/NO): YES